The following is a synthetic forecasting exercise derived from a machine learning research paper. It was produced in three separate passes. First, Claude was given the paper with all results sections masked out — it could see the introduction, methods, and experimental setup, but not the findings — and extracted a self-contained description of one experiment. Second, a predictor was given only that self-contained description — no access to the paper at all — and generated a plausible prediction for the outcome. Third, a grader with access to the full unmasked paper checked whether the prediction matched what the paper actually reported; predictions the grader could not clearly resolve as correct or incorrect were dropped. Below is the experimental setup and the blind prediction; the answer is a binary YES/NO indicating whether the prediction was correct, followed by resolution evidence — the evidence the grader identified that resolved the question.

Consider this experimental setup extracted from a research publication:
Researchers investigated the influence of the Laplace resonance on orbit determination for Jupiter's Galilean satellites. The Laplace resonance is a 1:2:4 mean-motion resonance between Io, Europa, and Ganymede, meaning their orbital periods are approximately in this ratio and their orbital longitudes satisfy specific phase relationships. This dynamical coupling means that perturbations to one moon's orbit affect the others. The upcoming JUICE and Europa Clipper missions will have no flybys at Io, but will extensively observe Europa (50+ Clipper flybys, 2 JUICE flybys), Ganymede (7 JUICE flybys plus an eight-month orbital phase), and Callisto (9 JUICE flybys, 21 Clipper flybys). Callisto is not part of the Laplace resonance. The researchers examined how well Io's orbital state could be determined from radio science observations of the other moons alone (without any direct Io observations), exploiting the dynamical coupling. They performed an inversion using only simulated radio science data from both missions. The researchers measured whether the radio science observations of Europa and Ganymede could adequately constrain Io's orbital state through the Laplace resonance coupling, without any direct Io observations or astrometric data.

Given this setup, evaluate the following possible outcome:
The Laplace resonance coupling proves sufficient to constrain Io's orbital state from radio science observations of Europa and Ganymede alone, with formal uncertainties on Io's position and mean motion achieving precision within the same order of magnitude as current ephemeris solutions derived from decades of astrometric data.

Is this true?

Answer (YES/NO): NO